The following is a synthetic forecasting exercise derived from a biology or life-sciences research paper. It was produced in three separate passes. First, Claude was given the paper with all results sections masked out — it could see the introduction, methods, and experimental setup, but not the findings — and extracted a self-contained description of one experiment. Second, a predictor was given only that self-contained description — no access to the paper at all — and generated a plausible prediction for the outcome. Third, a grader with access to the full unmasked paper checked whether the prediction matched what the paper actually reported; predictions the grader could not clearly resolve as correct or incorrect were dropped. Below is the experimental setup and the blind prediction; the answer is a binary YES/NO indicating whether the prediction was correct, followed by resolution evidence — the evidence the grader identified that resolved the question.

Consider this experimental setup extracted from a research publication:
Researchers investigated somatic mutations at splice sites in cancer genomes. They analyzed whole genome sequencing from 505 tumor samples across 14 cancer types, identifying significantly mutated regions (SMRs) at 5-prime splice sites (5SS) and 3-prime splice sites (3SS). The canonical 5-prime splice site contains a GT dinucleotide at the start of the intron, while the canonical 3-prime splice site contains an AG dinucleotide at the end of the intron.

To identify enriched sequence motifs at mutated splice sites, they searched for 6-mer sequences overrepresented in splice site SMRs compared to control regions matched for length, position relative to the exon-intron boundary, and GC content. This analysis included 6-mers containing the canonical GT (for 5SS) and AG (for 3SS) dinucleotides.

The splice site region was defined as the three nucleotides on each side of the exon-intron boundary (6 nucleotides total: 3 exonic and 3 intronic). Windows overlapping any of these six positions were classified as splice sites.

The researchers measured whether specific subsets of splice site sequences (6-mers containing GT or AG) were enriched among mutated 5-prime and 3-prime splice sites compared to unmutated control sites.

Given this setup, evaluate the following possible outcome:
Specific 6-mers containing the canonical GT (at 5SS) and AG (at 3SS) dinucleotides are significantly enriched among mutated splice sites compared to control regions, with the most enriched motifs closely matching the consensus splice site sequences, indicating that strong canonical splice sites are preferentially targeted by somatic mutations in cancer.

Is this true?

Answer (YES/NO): YES